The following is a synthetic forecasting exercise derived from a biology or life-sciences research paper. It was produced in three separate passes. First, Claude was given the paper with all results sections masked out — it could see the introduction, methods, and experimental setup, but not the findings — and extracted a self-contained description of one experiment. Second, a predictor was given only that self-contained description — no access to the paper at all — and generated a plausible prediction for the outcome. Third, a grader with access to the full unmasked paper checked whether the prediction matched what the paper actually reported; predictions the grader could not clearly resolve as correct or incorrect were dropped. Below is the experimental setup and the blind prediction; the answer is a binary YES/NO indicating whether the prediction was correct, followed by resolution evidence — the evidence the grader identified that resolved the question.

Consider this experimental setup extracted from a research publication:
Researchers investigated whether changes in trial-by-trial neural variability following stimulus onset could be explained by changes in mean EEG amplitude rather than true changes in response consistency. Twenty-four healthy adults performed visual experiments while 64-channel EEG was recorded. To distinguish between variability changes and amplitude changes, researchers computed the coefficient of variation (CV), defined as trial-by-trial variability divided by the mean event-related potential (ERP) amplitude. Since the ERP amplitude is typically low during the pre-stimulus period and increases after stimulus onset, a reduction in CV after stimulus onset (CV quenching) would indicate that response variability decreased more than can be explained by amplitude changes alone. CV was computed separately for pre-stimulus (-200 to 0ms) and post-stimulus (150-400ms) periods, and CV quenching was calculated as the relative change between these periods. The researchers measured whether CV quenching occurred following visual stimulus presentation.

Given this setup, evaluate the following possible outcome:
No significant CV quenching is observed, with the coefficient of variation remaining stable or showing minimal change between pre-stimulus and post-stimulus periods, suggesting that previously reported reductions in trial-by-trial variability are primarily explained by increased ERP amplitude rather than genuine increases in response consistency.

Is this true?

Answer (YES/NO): NO